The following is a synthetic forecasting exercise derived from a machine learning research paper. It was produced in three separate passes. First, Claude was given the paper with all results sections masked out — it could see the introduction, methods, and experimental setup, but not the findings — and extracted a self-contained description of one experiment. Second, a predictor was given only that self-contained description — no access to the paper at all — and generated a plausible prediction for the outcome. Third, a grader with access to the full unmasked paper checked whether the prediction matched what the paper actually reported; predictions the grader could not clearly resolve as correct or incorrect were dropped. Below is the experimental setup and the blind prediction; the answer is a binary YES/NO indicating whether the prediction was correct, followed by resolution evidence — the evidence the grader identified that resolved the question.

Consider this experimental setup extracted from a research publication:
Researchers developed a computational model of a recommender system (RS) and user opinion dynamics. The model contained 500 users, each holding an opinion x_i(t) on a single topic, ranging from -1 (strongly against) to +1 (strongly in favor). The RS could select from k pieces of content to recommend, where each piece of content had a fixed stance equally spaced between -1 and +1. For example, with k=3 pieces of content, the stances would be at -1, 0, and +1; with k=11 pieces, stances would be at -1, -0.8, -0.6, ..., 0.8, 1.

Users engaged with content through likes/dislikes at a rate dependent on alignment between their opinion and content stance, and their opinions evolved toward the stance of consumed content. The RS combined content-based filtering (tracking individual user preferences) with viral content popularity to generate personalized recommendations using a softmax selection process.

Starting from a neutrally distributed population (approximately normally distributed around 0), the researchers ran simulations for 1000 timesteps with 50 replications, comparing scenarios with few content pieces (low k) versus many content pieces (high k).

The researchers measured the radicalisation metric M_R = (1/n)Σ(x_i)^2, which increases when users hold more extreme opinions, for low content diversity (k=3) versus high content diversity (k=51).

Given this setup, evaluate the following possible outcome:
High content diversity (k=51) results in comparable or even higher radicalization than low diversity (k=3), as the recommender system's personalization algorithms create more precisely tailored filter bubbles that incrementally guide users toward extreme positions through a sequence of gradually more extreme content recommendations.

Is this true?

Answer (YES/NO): NO